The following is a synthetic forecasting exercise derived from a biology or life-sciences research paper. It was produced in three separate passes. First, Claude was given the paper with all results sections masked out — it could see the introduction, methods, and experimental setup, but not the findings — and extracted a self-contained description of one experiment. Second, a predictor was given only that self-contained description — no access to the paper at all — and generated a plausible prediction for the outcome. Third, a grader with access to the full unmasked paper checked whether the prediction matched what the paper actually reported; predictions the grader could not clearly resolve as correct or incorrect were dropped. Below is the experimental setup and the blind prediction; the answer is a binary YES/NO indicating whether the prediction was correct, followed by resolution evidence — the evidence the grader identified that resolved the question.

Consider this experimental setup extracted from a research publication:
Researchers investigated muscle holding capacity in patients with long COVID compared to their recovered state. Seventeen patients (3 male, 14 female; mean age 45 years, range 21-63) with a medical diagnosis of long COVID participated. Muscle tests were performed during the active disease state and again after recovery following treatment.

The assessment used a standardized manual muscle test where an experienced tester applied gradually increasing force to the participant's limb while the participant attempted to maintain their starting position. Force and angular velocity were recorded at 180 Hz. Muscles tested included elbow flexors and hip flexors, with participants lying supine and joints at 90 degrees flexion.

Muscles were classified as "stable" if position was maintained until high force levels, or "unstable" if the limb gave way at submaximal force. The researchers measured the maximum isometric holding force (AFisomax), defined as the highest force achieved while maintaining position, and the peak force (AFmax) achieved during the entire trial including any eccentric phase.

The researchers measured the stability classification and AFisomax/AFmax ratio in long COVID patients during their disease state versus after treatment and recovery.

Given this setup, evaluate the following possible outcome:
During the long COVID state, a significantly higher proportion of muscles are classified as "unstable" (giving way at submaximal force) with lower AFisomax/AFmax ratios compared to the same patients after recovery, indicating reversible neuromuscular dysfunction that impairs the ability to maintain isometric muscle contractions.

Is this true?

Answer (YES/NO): YES